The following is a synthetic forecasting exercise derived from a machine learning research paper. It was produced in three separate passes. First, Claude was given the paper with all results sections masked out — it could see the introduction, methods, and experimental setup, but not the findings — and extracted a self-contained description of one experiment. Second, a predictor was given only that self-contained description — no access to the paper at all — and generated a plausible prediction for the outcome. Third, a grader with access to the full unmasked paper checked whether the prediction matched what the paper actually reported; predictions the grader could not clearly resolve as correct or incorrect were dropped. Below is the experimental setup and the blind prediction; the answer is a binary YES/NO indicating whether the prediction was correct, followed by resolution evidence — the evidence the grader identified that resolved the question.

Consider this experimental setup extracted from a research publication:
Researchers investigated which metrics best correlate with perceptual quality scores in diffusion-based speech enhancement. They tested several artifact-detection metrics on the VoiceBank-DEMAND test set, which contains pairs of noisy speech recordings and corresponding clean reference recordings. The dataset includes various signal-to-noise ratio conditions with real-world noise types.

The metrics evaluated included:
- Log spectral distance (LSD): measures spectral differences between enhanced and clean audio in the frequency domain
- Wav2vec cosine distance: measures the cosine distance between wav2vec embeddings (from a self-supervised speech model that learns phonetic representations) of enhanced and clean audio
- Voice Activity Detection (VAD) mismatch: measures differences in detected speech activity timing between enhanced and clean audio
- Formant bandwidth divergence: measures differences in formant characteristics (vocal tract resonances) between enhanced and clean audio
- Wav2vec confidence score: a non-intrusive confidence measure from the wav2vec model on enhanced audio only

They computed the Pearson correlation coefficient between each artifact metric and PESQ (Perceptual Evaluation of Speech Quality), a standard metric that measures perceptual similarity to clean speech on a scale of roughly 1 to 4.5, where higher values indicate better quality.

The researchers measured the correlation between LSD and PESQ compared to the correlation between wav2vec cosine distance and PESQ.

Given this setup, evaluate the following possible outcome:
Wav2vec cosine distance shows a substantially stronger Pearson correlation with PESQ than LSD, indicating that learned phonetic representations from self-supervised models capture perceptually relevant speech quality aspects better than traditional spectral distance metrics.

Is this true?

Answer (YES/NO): NO